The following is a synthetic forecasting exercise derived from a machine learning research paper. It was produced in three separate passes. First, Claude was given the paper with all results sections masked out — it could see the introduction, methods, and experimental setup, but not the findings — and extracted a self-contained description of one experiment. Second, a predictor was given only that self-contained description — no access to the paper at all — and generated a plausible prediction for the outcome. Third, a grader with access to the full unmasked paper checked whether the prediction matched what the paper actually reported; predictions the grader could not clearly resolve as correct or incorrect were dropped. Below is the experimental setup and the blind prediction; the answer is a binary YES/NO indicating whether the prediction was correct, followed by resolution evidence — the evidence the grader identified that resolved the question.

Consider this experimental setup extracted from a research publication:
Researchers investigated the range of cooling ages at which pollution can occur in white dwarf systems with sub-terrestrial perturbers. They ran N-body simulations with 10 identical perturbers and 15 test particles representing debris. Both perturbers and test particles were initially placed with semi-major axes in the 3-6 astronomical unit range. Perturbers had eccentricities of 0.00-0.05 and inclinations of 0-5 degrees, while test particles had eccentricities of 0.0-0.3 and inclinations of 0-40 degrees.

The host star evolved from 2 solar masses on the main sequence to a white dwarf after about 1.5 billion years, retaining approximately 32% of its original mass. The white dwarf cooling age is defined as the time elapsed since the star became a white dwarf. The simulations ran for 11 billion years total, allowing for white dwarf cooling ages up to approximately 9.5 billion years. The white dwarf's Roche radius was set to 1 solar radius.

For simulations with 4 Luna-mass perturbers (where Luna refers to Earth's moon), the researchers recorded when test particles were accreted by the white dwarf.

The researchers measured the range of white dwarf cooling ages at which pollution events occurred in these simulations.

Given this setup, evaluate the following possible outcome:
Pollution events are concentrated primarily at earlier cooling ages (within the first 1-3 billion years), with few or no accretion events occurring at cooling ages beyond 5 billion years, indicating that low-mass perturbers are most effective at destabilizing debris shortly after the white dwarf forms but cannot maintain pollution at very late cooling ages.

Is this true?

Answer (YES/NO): NO